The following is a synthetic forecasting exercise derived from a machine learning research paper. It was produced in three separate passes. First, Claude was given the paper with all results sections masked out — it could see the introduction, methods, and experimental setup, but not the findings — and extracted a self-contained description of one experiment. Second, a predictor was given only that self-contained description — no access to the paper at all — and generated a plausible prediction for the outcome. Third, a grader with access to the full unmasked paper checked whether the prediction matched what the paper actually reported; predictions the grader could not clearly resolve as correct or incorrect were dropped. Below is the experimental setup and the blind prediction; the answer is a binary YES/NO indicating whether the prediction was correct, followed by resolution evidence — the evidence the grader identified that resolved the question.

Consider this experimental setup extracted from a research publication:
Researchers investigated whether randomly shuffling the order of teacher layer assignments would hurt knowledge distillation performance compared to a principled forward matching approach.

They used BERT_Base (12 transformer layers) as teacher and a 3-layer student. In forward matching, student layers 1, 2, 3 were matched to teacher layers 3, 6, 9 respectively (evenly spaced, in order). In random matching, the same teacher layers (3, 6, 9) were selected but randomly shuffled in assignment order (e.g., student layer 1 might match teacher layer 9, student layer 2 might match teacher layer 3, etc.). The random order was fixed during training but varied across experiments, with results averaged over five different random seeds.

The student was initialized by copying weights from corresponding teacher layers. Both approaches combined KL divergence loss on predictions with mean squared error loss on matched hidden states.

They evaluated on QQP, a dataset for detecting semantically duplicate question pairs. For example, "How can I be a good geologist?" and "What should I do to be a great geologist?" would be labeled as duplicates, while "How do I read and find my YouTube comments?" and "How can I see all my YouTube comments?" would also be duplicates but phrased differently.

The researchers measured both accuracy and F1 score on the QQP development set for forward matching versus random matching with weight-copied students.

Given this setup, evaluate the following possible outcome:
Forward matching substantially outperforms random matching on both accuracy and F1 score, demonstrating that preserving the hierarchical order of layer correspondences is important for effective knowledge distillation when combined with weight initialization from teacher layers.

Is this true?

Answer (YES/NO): NO